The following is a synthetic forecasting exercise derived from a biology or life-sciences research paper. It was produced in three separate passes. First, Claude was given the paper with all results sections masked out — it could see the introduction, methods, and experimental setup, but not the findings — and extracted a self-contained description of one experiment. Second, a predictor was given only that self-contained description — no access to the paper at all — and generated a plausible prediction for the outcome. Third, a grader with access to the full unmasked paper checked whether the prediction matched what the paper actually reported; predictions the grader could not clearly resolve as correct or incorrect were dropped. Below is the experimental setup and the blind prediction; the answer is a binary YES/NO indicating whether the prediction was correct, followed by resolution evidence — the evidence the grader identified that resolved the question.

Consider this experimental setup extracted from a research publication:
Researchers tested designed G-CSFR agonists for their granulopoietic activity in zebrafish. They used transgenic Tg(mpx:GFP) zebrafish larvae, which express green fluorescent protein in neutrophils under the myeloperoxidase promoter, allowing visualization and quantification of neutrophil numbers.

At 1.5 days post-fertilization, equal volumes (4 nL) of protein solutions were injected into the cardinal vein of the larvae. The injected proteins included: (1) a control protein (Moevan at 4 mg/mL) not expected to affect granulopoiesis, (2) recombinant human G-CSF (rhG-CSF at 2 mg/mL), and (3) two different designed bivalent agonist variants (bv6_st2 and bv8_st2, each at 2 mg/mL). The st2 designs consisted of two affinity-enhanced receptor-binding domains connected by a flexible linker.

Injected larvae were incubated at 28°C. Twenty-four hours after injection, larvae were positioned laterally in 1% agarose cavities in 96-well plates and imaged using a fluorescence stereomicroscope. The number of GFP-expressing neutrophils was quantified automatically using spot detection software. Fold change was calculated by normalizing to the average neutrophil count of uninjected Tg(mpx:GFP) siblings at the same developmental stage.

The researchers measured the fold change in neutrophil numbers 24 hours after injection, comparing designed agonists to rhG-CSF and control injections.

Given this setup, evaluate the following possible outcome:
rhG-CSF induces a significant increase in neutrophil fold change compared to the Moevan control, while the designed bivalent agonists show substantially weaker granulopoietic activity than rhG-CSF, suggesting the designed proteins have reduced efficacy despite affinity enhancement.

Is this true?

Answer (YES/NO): NO